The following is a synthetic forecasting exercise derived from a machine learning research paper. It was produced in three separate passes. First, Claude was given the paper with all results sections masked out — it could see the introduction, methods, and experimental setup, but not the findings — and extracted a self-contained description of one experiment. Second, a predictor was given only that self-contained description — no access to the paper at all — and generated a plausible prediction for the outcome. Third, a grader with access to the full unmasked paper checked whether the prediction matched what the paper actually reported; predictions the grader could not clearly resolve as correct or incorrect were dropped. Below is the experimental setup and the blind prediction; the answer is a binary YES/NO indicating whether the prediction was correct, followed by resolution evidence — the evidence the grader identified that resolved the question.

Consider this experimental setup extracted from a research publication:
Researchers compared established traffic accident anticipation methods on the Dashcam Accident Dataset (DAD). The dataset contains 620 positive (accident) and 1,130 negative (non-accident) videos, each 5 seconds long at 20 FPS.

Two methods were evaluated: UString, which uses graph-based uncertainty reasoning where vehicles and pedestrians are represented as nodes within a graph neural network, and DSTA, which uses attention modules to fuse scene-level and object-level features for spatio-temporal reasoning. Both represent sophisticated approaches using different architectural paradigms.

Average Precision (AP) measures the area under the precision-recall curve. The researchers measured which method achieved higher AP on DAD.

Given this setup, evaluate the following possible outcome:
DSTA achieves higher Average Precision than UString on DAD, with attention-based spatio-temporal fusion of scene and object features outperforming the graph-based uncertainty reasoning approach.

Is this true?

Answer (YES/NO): YES